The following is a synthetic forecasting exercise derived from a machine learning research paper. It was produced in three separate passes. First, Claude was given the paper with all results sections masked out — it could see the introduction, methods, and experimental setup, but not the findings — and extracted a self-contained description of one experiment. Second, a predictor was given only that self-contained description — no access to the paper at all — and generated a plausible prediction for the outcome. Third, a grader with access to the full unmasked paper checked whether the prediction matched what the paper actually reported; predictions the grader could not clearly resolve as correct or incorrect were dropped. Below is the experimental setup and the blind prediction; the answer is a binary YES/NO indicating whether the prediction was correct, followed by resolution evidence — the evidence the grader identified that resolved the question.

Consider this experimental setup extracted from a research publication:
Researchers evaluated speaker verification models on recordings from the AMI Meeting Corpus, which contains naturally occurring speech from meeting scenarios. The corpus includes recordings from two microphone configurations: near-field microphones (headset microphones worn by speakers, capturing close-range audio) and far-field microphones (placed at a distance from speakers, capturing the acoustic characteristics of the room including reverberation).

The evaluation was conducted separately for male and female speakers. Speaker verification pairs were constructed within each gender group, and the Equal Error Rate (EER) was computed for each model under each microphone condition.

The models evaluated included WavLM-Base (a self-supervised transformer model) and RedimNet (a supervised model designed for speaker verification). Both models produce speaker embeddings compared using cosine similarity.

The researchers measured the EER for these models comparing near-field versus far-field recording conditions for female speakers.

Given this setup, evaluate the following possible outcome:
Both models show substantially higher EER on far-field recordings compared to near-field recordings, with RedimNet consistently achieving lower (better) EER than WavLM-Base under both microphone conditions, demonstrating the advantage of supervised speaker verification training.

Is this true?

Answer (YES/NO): YES